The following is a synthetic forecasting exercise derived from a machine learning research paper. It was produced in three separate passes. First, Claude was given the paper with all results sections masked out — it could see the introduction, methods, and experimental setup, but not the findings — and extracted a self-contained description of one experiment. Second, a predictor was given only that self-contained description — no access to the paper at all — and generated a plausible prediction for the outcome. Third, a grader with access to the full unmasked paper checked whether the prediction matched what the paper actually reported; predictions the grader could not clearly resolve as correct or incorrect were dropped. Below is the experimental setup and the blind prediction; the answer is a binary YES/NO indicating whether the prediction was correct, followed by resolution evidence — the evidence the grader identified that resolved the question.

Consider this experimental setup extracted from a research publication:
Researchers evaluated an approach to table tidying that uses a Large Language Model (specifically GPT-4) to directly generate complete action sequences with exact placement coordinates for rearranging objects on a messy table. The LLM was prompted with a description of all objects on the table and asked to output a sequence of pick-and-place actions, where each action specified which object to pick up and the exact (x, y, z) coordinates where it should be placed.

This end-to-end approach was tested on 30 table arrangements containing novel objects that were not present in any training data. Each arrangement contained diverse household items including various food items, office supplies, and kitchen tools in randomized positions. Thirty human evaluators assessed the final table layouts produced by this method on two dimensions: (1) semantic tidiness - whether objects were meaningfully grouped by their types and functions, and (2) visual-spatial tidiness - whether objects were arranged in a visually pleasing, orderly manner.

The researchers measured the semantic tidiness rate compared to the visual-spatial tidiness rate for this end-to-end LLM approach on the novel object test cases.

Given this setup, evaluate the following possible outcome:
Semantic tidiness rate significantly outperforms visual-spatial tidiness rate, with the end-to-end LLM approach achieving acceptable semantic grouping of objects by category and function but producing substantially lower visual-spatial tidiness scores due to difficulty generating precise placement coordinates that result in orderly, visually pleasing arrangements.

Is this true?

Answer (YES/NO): NO